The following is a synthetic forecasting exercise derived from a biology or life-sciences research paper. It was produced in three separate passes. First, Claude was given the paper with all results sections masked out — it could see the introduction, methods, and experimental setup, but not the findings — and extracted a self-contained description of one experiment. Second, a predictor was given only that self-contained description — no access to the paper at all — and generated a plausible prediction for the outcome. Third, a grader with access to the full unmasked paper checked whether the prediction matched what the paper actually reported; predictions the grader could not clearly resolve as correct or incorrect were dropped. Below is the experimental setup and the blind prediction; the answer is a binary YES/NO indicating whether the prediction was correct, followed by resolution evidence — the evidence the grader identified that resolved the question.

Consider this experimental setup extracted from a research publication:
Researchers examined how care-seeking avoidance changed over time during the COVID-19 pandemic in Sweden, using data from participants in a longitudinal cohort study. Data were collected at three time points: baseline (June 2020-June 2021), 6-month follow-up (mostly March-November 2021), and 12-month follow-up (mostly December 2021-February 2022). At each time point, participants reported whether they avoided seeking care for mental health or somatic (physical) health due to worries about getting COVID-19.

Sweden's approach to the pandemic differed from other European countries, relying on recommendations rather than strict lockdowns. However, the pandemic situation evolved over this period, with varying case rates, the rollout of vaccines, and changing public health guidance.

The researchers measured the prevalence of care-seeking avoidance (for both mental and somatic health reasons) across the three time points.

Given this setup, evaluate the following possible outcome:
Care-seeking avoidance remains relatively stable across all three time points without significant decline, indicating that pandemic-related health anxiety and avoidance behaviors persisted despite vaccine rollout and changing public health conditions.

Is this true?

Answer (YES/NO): NO